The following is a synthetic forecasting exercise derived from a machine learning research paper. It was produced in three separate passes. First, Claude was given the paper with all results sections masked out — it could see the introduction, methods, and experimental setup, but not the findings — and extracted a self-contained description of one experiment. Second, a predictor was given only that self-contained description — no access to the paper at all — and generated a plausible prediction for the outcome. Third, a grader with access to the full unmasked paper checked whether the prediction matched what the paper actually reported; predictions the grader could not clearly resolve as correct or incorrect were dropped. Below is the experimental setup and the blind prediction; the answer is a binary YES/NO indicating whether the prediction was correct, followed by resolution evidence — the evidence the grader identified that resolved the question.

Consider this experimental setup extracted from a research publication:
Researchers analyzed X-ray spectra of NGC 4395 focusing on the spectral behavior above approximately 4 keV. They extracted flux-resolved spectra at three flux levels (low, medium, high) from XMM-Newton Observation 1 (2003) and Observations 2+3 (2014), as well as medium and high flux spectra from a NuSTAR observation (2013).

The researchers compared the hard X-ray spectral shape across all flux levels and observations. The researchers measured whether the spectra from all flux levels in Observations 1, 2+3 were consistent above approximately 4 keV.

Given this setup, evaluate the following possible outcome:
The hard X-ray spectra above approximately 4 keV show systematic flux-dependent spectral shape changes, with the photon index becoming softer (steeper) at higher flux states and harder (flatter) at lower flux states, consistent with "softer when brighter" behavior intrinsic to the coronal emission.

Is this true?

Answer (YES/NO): NO